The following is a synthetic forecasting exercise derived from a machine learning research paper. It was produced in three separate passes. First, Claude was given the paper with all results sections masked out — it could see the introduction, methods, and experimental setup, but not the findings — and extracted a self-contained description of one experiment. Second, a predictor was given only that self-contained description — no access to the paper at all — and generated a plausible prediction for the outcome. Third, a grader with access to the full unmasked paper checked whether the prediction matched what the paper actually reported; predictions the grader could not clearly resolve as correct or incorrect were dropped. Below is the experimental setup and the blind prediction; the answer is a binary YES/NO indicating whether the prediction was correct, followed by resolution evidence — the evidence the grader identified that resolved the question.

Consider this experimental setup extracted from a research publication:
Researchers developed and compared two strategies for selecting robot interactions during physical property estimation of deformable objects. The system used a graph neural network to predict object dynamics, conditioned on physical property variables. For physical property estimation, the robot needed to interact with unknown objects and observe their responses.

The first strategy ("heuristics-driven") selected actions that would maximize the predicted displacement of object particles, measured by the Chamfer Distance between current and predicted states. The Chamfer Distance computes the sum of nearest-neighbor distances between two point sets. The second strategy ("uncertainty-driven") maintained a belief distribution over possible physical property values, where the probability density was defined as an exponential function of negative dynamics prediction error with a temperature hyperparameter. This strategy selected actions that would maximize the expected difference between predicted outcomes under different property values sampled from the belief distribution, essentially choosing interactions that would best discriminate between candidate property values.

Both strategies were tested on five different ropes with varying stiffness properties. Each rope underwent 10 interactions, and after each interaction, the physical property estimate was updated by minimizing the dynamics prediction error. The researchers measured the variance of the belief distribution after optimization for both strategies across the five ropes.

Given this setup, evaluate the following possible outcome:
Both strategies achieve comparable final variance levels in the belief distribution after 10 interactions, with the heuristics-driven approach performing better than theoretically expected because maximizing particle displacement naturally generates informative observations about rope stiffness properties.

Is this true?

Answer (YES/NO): NO